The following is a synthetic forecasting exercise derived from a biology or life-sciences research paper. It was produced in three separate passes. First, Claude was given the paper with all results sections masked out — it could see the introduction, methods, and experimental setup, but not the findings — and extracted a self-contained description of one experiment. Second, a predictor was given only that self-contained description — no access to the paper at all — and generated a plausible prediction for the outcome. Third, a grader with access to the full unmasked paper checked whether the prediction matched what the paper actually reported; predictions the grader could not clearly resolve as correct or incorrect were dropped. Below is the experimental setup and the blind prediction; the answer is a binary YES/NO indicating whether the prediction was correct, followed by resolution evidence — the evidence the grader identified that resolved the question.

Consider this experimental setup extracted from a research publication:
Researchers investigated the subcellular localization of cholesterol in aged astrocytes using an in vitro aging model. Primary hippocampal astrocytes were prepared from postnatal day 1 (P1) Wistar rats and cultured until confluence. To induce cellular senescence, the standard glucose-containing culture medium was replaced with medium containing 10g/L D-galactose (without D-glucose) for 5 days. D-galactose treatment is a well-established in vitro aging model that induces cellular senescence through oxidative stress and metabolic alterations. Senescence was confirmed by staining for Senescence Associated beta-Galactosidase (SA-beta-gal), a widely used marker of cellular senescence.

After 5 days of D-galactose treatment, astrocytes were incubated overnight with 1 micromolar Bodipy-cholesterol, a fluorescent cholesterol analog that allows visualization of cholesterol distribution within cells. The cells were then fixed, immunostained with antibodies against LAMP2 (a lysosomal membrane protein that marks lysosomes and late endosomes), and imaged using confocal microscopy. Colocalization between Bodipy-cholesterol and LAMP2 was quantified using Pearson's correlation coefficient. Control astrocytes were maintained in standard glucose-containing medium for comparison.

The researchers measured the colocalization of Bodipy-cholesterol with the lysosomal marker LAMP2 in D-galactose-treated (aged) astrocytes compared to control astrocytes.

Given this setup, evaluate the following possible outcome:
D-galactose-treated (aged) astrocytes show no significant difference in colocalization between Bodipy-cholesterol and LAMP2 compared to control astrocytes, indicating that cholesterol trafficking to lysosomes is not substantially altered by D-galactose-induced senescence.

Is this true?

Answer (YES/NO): NO